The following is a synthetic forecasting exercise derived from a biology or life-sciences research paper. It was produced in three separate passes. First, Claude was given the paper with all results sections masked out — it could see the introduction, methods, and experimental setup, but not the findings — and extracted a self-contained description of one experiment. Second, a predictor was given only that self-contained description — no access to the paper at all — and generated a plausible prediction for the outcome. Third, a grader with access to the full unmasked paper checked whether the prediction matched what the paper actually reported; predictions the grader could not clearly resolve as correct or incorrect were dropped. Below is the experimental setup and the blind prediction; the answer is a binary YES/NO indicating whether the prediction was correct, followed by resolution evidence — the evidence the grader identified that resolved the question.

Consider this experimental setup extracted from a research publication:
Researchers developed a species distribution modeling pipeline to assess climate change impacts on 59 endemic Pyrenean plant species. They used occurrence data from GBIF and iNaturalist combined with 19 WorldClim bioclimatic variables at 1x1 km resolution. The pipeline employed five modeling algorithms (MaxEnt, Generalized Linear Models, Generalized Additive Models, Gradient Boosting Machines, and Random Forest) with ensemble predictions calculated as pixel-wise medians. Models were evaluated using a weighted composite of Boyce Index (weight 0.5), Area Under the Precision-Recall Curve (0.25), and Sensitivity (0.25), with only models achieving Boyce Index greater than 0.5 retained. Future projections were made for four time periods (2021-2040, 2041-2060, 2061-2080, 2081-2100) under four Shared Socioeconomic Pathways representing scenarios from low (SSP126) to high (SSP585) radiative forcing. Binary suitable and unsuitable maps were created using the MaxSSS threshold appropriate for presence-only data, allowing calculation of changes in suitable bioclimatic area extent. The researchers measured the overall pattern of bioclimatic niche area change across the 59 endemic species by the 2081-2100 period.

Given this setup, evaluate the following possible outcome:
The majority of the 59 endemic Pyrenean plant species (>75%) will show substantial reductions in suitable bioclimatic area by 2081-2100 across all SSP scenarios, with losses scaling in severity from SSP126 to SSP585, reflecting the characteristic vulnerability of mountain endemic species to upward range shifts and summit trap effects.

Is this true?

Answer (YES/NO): YES